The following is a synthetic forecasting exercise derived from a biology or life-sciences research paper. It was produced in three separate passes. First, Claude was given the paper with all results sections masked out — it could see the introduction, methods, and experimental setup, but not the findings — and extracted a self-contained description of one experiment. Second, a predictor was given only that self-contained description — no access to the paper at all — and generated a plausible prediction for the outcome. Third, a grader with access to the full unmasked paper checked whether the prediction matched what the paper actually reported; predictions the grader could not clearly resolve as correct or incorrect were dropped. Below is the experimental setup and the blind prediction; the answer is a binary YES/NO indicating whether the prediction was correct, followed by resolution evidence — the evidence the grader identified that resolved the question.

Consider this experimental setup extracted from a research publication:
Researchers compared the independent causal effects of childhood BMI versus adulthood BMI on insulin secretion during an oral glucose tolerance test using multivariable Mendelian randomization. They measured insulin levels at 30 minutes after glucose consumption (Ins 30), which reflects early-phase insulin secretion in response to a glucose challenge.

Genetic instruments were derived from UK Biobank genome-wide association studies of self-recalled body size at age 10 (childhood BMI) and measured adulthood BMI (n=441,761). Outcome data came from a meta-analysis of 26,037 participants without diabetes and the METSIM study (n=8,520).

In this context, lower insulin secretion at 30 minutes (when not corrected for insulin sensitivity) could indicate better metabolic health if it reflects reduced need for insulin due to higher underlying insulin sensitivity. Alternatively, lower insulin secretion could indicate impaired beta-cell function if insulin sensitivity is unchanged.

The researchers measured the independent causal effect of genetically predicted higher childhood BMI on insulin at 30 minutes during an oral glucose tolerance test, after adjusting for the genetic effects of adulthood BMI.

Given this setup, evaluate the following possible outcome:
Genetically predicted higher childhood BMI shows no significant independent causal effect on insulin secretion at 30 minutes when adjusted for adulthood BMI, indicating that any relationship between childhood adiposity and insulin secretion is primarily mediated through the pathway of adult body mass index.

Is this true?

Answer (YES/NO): NO